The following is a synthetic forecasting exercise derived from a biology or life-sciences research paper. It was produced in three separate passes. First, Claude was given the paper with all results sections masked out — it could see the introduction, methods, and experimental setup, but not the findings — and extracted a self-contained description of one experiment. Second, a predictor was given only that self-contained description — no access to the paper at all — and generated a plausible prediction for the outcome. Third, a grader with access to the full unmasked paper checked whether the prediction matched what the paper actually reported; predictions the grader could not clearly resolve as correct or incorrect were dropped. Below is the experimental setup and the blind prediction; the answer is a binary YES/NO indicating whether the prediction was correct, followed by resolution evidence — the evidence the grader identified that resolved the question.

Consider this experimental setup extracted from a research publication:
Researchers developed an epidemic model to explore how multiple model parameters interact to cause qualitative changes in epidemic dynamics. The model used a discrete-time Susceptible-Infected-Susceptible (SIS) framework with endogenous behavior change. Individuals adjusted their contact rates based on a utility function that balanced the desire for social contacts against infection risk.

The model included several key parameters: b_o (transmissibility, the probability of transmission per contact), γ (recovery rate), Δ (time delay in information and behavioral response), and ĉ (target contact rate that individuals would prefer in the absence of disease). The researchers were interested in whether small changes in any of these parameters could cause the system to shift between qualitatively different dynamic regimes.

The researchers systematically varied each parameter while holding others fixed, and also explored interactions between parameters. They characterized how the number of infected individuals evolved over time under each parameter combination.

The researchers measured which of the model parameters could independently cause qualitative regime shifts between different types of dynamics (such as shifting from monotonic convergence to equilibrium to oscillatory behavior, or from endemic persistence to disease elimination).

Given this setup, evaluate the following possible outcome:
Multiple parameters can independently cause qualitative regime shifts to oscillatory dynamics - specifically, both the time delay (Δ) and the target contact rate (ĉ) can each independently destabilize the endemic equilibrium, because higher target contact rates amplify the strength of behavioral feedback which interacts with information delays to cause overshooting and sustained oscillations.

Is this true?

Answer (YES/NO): NO